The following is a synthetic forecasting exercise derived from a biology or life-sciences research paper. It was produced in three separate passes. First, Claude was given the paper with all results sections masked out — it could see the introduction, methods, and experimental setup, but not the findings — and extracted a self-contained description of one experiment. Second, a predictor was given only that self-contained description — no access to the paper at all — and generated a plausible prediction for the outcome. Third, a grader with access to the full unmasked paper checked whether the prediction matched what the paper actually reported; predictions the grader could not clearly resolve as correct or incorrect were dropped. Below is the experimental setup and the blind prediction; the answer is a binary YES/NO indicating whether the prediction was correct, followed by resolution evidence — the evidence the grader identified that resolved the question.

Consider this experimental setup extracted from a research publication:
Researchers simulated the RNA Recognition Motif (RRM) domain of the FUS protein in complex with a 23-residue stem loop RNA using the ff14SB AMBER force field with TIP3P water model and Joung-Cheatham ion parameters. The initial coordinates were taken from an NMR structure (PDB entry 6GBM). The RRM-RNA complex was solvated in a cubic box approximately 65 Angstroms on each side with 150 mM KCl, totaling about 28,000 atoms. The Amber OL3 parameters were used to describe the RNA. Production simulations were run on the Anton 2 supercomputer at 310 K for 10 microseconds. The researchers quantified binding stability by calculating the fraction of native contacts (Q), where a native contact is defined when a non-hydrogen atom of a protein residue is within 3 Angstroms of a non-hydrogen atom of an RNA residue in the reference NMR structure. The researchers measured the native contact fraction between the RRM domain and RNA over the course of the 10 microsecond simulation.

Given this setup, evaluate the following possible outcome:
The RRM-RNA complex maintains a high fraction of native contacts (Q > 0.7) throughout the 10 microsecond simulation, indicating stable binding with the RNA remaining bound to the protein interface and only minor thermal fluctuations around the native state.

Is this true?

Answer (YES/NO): NO